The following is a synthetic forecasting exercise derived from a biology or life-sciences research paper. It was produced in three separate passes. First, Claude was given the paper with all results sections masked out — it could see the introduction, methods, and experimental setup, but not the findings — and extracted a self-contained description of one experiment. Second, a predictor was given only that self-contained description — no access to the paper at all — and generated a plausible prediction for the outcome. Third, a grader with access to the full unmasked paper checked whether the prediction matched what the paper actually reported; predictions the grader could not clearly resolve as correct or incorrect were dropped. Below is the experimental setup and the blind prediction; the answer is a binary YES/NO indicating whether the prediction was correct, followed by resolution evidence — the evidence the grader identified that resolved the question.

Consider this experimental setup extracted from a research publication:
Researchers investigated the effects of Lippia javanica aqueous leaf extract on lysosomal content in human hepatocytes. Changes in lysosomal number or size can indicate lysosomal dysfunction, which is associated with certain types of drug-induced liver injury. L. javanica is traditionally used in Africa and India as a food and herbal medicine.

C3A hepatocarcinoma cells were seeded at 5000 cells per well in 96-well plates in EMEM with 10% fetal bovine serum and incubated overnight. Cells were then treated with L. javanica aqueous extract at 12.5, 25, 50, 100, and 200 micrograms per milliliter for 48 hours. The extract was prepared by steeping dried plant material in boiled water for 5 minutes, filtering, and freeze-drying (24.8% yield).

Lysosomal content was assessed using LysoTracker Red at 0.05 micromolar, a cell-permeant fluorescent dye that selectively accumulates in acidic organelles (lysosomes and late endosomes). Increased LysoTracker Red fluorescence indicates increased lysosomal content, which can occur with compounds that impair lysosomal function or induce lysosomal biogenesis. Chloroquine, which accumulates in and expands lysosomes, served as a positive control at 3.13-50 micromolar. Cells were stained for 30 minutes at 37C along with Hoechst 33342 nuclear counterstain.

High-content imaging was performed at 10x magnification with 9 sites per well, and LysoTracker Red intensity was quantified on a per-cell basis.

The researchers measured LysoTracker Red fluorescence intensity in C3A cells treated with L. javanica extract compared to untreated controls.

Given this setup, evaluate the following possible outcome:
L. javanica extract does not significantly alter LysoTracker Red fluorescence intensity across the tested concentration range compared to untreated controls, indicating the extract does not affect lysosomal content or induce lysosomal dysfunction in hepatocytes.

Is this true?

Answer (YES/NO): YES